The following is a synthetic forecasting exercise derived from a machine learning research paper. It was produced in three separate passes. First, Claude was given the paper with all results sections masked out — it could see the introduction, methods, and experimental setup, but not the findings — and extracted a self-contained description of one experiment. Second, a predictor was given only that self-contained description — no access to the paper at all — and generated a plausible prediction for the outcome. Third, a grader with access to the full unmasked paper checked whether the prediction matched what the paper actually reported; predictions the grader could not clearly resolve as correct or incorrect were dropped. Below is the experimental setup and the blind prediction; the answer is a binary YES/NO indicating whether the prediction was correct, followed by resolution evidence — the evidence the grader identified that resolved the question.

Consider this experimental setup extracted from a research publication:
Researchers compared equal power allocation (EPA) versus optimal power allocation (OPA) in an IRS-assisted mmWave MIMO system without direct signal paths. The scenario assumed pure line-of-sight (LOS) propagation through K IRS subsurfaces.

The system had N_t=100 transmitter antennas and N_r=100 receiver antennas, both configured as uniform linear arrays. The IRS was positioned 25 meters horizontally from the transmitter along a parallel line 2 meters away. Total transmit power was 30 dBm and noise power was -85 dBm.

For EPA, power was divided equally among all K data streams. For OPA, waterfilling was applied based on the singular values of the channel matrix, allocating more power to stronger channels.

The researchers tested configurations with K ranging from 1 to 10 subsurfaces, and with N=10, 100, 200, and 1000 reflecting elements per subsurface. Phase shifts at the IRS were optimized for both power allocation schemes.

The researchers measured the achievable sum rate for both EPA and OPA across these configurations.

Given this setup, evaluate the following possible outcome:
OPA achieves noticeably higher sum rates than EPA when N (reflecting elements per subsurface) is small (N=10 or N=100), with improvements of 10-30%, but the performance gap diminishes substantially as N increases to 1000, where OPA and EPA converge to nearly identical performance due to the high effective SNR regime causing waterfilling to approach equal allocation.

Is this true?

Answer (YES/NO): NO